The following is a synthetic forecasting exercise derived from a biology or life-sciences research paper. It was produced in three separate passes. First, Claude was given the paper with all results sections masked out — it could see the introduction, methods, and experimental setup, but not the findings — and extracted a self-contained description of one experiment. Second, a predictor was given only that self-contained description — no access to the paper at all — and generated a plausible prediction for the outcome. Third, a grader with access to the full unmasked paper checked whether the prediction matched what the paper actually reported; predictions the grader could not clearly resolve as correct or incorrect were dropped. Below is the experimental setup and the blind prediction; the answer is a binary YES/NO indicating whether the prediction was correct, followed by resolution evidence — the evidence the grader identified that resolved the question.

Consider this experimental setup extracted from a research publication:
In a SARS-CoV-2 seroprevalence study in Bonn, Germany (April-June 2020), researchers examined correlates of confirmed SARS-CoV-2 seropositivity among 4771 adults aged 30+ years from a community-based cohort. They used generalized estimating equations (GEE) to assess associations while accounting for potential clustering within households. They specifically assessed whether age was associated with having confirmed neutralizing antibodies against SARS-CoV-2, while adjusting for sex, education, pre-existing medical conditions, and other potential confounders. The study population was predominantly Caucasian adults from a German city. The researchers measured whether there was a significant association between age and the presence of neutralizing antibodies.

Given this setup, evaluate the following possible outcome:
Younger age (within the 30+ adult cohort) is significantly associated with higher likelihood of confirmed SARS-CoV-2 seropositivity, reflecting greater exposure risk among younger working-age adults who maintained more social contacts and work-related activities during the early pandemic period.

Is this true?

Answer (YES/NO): NO